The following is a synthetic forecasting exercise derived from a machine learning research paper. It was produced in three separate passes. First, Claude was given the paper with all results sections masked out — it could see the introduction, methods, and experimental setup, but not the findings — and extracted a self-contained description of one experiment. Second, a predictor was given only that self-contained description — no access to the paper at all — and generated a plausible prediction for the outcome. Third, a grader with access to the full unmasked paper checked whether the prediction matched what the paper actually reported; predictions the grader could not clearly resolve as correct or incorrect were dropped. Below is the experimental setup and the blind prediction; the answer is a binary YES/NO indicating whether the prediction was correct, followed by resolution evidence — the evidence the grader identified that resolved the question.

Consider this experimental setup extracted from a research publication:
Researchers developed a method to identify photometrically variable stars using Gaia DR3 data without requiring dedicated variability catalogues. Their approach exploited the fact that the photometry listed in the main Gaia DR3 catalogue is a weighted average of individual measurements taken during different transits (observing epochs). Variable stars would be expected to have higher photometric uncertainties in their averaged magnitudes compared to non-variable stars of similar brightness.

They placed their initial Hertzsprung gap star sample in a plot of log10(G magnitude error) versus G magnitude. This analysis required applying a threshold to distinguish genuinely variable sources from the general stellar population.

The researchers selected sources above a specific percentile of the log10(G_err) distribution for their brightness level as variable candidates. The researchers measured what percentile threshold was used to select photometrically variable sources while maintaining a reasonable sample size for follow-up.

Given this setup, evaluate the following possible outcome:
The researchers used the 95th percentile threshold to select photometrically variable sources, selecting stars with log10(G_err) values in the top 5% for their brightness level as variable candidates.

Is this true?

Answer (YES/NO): NO